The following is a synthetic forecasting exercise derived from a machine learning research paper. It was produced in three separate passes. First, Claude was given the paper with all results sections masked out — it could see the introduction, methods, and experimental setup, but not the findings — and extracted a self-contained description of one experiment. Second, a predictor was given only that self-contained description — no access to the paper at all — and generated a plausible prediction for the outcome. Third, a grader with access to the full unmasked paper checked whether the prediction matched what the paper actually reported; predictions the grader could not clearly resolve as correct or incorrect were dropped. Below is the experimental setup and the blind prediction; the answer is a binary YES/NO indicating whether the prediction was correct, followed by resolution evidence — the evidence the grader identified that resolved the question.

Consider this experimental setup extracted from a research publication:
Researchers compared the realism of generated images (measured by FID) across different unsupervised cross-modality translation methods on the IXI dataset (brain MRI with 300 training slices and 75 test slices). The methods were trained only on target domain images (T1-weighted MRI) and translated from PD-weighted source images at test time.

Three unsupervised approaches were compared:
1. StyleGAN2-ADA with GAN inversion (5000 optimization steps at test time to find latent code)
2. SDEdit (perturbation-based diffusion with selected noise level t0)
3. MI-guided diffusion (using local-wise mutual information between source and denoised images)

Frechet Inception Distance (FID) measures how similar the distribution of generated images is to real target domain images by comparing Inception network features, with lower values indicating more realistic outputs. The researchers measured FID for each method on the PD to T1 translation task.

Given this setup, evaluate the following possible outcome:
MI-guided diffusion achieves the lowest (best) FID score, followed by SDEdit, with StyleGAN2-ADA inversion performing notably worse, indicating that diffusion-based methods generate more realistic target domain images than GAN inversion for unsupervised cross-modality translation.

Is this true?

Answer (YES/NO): NO